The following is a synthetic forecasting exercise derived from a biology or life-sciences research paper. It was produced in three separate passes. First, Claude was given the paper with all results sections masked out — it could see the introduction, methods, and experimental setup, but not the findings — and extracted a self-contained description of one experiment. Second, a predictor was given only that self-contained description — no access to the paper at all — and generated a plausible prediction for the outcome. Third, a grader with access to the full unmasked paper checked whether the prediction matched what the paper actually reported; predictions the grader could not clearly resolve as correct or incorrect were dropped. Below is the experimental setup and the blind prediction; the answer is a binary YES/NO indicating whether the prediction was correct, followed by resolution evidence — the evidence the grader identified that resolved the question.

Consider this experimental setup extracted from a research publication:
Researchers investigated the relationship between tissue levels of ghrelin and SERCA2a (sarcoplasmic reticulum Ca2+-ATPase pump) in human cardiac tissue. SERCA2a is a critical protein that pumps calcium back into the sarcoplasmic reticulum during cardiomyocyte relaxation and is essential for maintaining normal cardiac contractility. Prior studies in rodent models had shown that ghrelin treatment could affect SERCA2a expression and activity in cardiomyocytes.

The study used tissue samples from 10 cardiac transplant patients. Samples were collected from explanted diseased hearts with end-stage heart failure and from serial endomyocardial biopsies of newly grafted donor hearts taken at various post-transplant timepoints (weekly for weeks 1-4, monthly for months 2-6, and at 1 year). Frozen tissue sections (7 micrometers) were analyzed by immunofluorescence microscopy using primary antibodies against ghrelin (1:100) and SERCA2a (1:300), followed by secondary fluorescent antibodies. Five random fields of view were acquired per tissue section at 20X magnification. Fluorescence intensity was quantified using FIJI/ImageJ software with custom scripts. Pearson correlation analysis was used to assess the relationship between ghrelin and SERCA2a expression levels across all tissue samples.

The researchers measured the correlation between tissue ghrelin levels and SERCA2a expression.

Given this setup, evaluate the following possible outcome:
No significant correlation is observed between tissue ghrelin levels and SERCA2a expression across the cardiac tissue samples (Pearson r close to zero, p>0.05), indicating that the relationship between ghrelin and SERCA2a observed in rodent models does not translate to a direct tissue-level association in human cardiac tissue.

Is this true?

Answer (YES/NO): NO